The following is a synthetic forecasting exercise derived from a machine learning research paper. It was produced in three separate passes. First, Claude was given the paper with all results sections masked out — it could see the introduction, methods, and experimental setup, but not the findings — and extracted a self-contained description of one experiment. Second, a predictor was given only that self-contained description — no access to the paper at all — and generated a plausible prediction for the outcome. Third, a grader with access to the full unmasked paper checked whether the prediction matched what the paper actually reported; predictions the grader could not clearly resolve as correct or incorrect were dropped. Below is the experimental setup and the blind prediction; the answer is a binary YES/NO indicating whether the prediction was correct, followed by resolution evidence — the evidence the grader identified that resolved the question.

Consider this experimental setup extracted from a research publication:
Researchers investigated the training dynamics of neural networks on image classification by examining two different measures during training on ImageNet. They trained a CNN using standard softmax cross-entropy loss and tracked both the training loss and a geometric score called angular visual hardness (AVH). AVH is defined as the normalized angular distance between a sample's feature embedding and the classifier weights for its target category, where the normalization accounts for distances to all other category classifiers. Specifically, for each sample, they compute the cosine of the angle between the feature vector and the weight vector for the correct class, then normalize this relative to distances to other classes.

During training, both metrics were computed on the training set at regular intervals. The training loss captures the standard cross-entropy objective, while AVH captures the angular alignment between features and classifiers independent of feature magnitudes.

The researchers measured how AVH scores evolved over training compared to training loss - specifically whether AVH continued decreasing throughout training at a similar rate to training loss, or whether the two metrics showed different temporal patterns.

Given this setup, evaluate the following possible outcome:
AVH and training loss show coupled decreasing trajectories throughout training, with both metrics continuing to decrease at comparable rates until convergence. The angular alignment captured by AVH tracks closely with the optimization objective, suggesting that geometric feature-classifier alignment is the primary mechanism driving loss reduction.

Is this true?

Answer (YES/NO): NO